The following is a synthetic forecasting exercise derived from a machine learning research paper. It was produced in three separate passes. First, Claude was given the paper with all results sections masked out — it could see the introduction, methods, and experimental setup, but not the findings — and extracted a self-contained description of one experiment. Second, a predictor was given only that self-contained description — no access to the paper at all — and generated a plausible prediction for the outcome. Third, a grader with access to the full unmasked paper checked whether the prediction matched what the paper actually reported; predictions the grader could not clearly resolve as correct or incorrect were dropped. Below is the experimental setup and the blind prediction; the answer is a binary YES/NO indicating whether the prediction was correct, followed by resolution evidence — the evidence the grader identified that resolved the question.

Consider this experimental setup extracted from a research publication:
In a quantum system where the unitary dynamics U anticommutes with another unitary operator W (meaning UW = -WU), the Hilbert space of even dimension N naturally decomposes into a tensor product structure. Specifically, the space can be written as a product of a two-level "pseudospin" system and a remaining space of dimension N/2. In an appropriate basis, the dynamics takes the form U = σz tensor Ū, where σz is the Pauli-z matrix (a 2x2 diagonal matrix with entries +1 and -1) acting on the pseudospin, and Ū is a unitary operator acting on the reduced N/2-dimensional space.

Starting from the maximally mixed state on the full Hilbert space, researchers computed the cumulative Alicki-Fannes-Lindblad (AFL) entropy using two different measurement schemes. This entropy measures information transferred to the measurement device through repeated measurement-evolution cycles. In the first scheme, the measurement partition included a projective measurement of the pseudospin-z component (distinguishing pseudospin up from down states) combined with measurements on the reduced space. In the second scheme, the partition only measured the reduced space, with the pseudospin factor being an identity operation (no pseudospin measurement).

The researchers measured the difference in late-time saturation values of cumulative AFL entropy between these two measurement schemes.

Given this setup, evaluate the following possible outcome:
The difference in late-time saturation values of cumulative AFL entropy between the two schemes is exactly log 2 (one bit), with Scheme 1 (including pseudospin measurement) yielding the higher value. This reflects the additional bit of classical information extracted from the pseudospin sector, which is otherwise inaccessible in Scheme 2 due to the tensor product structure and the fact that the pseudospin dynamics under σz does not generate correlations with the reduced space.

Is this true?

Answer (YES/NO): YES